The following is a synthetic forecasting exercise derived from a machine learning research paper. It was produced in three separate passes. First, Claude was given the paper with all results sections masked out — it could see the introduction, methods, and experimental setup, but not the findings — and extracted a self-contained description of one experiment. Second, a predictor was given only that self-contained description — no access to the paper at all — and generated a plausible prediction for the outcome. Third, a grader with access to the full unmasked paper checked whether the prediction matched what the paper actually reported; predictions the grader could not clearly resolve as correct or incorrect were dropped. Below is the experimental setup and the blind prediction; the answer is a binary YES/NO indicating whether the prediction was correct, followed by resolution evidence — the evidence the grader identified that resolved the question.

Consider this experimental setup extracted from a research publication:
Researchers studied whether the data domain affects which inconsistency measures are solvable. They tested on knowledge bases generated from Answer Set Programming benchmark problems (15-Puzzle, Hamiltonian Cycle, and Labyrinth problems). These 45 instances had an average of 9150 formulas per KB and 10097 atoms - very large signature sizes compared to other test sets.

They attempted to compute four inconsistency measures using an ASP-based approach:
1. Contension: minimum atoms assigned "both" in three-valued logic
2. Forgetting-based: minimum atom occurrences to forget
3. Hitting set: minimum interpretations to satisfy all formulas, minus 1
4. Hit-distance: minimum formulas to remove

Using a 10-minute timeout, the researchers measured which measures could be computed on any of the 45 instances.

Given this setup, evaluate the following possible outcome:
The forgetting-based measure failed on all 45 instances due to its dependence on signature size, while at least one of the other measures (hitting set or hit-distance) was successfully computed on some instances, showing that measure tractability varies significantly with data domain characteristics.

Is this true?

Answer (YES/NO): NO